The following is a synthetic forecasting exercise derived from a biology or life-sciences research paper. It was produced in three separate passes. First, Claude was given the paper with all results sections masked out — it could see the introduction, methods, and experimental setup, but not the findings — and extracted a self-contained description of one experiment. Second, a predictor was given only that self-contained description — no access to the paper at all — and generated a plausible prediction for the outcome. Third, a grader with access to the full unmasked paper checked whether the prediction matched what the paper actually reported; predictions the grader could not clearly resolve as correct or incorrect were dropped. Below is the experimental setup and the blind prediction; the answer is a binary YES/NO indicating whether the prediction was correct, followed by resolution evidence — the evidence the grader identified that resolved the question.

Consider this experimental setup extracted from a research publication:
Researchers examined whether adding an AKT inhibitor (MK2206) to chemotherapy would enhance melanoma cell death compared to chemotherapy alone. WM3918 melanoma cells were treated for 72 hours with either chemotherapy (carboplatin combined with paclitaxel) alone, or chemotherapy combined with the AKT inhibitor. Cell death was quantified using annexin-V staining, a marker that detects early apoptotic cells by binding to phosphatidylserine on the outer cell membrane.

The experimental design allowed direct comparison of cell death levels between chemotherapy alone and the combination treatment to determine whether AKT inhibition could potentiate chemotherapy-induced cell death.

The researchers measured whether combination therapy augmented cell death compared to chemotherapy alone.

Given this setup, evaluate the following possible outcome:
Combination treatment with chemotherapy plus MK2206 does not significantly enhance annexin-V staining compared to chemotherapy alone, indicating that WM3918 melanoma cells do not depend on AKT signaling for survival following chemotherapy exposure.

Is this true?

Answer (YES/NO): YES